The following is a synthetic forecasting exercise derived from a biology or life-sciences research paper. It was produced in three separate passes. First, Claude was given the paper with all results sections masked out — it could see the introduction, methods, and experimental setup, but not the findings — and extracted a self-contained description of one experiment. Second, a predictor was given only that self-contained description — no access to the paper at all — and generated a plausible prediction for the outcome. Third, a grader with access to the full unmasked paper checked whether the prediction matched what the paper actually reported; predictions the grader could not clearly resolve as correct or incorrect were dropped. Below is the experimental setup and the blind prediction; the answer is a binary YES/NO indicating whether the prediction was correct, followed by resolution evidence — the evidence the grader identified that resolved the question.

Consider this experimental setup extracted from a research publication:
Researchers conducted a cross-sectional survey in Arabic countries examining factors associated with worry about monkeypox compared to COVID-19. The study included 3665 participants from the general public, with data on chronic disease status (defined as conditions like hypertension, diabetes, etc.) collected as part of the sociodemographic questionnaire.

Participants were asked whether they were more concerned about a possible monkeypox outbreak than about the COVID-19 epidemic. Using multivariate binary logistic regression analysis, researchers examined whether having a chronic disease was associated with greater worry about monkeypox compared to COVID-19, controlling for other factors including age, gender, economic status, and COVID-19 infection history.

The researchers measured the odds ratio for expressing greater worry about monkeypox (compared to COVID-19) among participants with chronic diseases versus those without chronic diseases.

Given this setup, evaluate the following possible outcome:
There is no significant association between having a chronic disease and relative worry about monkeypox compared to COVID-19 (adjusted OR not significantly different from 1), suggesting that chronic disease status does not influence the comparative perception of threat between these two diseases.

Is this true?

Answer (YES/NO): NO